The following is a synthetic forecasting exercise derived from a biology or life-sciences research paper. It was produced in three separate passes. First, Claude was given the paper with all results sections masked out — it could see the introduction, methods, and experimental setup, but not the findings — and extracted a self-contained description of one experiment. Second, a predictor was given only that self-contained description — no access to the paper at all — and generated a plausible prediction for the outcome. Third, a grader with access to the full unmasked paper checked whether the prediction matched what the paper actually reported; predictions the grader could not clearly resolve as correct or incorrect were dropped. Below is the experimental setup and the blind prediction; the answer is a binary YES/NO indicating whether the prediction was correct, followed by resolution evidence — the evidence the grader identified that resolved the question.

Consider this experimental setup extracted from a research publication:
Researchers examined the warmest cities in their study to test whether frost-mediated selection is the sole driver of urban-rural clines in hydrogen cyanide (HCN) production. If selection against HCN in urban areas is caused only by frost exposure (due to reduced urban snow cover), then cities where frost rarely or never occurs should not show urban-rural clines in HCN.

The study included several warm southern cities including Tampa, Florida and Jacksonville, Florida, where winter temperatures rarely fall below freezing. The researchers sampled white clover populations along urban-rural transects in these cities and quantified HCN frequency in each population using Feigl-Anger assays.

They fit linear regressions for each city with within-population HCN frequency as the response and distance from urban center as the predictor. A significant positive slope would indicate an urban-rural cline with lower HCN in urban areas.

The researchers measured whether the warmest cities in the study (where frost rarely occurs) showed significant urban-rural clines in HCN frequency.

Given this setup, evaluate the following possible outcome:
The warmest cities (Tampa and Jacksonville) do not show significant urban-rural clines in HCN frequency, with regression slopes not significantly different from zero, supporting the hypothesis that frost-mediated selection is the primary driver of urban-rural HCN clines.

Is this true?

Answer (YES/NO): NO